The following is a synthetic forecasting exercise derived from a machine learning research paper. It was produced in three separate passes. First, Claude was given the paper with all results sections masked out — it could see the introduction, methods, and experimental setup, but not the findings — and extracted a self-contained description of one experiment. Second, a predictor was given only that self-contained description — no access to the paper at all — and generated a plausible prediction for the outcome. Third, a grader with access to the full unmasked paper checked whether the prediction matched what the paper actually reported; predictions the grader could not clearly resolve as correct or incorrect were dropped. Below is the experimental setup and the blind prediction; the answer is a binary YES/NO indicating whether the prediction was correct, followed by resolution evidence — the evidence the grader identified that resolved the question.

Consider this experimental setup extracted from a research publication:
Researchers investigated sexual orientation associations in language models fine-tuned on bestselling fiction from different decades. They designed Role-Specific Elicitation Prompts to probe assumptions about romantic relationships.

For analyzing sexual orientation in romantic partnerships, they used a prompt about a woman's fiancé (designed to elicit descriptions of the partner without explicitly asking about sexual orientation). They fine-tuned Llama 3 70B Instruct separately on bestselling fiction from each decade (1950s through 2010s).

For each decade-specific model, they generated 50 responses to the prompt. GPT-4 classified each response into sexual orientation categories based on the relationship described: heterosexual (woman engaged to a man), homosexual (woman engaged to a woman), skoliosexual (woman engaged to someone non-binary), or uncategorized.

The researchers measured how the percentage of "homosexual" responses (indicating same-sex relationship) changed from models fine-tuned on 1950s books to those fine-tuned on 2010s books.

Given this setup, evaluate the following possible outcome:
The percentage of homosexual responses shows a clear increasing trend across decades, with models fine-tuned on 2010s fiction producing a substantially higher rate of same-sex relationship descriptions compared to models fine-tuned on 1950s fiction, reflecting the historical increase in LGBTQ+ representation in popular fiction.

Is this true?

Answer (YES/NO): YES